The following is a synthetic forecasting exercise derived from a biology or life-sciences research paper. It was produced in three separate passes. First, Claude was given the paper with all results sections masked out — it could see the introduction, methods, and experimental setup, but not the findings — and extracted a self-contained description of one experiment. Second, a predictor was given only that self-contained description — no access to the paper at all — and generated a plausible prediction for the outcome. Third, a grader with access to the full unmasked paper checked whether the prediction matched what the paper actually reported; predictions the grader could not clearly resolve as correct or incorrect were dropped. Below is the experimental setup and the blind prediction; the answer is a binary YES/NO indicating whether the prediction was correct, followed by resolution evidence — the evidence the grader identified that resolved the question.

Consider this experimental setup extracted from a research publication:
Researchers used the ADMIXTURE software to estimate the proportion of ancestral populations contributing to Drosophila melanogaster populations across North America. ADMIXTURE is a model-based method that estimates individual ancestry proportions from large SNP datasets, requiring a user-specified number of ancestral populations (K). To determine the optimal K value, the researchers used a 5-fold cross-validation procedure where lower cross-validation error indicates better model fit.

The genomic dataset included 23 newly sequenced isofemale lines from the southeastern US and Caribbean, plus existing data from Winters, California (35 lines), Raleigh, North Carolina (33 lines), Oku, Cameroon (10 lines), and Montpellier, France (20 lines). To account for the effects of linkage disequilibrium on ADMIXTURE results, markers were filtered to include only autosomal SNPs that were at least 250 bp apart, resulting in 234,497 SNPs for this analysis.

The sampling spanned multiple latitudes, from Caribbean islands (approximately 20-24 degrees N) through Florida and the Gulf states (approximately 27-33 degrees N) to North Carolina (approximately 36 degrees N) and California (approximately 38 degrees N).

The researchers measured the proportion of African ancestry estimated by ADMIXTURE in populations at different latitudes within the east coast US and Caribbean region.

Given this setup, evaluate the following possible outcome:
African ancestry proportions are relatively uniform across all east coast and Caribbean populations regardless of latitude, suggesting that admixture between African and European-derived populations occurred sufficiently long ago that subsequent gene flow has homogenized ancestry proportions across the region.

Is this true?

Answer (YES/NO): NO